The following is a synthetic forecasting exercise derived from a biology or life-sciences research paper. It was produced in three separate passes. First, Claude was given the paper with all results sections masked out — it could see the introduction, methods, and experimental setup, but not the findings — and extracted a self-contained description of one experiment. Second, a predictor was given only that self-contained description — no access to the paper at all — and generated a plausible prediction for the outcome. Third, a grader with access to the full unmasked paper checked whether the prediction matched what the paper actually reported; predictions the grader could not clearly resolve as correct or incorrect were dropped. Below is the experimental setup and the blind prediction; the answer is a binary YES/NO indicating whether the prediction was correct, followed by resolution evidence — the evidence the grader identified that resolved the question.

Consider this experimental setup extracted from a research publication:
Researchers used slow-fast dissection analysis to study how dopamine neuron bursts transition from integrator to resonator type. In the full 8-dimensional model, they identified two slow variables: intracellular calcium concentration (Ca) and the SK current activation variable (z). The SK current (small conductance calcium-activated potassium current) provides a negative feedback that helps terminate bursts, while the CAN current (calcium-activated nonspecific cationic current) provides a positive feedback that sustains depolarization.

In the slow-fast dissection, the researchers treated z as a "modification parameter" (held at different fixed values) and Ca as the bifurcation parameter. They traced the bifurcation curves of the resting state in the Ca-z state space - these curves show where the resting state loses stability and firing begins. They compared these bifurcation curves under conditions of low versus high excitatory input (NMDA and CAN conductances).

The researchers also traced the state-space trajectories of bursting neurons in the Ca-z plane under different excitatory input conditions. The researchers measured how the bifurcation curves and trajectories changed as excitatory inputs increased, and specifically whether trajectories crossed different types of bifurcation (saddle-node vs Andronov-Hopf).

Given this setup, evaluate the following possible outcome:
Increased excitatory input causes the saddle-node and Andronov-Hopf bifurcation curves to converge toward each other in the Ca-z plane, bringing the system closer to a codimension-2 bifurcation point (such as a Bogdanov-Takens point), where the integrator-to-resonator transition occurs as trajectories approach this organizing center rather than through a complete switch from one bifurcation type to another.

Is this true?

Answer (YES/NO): NO